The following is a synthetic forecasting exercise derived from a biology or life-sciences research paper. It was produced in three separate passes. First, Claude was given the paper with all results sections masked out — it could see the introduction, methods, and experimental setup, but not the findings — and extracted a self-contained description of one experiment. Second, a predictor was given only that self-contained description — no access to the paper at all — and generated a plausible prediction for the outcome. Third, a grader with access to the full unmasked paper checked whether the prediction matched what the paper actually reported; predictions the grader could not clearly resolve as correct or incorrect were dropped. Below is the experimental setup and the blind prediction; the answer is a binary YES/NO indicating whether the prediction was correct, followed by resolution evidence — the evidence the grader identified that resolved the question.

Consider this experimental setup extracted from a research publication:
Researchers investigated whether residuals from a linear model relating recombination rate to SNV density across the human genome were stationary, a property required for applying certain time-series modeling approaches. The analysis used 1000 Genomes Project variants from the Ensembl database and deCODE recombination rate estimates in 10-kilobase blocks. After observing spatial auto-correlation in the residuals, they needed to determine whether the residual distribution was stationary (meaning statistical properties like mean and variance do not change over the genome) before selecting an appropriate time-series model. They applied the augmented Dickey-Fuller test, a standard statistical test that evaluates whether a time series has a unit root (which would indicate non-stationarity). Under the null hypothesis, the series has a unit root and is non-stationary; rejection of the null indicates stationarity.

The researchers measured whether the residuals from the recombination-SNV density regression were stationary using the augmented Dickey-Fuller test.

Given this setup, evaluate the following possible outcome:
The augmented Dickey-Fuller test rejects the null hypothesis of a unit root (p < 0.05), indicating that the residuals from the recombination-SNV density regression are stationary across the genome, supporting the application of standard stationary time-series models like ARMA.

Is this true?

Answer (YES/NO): YES